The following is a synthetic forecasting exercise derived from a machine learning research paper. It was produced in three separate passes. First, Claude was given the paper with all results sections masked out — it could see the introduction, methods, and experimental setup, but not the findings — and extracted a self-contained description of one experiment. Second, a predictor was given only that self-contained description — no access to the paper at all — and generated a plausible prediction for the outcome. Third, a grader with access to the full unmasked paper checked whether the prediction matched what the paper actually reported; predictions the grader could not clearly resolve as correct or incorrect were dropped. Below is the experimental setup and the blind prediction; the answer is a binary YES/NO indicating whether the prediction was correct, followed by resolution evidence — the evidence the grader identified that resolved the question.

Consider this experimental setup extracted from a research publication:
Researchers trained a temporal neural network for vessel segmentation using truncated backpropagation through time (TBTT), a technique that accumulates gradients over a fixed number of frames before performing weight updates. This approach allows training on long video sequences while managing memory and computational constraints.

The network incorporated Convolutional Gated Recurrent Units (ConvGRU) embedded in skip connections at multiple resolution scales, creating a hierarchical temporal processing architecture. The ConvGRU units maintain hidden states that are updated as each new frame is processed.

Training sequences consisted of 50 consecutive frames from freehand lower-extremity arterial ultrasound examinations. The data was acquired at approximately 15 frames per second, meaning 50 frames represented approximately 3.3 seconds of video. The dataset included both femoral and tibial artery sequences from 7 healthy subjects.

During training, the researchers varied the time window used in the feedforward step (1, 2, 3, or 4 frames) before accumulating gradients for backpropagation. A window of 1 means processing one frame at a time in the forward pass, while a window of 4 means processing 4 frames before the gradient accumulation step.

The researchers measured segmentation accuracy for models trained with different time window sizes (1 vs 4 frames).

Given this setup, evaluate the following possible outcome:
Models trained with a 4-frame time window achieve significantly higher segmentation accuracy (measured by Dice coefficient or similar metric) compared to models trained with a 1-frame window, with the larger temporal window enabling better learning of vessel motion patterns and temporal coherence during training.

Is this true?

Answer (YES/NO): NO